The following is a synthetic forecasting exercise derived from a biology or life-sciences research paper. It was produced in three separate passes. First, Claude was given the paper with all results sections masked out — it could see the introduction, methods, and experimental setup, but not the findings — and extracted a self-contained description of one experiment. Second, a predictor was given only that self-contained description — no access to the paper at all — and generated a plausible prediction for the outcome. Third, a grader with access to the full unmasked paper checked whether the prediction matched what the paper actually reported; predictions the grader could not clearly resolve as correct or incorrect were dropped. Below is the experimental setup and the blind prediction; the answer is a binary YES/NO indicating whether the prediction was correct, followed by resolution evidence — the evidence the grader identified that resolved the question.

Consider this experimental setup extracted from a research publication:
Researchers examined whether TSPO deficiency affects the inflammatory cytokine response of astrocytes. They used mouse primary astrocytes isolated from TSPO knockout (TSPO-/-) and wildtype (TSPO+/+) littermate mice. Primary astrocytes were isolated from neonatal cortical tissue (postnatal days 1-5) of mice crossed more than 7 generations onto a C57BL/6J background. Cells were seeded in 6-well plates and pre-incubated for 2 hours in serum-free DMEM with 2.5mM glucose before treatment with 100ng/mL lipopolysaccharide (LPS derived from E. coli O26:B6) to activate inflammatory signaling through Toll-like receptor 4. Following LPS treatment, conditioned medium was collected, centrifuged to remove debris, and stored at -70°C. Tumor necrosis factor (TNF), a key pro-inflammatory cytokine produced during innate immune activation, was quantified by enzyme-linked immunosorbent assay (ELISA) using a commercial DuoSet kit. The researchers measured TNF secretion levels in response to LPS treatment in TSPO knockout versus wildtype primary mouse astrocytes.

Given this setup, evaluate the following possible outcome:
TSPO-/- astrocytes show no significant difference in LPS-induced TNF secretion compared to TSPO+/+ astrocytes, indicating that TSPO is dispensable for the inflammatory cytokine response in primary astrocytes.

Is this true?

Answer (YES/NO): NO